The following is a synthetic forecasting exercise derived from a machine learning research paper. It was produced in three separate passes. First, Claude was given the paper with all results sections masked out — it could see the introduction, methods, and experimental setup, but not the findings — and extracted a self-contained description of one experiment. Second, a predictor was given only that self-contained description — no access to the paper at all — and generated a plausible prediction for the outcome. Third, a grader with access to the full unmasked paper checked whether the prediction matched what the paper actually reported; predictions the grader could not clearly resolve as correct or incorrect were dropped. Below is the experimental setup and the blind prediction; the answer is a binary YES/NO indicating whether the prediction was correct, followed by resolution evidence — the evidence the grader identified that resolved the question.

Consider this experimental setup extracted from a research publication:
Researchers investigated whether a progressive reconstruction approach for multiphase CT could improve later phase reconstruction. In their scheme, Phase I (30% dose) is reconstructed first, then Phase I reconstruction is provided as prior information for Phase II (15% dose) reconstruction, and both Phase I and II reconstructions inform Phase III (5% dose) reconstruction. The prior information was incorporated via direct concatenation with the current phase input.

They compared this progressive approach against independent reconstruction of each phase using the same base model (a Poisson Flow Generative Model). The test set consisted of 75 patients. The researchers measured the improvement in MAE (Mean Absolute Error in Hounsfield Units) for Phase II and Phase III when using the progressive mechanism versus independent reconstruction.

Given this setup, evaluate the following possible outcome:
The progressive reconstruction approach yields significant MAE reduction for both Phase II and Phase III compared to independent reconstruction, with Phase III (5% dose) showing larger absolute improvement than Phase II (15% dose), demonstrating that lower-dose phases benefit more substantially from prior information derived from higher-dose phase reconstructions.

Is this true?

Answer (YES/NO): NO